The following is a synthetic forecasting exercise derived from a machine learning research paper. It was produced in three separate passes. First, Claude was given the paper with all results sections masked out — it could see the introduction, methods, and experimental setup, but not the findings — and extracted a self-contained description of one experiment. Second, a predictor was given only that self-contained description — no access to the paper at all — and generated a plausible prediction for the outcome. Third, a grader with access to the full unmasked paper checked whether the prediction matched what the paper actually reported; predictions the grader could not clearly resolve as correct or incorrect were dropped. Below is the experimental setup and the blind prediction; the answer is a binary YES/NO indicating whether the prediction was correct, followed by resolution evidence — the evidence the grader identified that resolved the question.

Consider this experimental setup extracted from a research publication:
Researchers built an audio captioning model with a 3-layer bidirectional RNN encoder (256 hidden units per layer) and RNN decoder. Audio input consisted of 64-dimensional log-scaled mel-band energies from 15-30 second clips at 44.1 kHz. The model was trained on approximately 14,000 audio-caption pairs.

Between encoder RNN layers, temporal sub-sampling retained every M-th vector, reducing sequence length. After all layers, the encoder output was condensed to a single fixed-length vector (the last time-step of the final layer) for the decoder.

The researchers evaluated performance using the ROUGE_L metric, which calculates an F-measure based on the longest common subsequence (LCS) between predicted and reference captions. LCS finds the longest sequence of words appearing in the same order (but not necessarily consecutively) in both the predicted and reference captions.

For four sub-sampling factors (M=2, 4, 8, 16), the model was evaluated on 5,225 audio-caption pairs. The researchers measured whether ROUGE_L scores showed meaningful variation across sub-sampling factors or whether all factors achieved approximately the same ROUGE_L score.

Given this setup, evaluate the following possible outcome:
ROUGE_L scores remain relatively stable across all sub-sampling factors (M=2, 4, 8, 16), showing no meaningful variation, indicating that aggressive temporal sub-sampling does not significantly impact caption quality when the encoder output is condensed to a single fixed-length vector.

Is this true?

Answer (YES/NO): YES